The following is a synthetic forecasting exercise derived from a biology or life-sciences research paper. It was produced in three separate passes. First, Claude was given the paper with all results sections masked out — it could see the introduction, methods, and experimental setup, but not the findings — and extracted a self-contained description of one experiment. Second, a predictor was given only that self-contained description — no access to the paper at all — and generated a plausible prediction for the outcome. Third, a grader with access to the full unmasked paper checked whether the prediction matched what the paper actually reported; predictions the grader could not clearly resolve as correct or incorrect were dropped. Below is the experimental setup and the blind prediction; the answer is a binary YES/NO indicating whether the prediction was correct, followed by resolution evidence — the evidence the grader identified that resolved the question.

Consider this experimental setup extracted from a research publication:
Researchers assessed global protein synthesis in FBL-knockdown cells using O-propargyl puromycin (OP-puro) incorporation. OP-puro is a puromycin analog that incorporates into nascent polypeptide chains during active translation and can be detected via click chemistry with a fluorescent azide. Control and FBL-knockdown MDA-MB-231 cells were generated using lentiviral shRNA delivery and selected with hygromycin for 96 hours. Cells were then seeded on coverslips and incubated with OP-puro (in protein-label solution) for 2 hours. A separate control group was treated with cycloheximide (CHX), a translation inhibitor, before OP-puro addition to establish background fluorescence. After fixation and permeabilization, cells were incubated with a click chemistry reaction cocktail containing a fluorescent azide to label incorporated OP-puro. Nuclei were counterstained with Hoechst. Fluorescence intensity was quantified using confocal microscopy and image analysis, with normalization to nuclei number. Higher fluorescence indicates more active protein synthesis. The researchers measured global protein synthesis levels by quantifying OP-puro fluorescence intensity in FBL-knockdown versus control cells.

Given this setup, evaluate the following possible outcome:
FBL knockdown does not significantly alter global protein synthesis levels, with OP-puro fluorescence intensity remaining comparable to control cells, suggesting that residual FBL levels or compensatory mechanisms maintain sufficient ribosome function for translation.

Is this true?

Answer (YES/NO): NO